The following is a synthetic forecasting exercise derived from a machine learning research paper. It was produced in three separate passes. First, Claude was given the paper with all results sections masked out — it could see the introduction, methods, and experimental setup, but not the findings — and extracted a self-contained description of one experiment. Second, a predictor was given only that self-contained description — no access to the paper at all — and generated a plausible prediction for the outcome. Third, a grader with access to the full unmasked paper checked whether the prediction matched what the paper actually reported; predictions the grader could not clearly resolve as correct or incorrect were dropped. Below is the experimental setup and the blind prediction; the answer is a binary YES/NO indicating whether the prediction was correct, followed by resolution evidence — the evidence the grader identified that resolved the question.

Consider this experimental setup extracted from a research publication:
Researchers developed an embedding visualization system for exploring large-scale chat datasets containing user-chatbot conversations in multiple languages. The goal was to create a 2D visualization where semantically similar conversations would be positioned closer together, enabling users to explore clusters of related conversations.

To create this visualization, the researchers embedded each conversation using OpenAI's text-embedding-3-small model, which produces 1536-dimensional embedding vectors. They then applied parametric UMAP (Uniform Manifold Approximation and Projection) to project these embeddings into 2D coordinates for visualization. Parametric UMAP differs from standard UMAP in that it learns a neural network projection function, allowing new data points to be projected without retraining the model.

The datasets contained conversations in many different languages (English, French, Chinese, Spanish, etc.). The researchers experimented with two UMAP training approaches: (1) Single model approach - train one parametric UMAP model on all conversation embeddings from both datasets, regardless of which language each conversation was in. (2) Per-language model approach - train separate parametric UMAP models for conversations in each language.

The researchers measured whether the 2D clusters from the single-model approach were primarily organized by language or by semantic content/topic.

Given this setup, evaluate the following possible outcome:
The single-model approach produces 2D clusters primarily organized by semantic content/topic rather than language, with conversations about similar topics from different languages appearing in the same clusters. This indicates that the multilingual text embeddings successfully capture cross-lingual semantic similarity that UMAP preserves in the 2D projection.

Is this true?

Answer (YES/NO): NO